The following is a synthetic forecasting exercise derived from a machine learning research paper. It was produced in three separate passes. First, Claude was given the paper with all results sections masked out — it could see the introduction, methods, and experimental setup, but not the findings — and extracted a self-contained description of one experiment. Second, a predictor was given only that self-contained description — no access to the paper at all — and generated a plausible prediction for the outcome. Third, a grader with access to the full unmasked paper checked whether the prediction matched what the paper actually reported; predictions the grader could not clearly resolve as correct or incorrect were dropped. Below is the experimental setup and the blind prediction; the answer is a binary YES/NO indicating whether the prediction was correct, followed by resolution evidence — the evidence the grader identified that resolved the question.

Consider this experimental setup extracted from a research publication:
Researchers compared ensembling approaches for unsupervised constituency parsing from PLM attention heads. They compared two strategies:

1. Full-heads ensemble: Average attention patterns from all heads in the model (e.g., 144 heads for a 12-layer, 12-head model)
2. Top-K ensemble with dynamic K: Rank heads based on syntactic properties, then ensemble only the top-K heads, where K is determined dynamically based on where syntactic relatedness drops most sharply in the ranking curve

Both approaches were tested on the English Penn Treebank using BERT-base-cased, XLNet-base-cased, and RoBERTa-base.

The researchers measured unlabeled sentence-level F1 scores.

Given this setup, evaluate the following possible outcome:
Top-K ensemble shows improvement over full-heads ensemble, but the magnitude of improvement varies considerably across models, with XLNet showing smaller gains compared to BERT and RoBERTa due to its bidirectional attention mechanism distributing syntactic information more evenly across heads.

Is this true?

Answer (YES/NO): NO